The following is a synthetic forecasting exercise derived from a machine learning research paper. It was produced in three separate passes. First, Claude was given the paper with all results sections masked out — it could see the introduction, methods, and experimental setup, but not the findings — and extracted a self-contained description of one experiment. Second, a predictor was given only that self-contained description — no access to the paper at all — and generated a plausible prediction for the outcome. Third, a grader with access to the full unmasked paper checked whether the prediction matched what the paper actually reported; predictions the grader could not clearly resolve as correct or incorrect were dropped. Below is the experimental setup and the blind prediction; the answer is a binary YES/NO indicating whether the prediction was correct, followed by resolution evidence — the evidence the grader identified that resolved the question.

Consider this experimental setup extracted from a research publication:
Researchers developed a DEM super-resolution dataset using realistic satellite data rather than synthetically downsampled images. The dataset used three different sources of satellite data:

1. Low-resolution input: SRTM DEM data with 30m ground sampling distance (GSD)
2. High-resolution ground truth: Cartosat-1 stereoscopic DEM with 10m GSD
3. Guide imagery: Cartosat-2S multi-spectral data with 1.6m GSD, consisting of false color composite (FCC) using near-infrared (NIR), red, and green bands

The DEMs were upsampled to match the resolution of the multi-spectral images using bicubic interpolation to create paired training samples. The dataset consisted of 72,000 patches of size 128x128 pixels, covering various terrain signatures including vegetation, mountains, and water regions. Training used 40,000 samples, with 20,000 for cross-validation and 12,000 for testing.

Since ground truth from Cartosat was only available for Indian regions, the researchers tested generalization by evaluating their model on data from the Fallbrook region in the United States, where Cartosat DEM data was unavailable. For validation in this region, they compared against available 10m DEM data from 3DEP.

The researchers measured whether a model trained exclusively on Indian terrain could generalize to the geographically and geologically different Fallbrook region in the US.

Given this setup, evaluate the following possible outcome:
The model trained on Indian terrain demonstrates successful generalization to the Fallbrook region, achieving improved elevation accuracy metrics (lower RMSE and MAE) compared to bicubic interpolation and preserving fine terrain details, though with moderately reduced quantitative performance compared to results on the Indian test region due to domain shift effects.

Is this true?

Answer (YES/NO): NO